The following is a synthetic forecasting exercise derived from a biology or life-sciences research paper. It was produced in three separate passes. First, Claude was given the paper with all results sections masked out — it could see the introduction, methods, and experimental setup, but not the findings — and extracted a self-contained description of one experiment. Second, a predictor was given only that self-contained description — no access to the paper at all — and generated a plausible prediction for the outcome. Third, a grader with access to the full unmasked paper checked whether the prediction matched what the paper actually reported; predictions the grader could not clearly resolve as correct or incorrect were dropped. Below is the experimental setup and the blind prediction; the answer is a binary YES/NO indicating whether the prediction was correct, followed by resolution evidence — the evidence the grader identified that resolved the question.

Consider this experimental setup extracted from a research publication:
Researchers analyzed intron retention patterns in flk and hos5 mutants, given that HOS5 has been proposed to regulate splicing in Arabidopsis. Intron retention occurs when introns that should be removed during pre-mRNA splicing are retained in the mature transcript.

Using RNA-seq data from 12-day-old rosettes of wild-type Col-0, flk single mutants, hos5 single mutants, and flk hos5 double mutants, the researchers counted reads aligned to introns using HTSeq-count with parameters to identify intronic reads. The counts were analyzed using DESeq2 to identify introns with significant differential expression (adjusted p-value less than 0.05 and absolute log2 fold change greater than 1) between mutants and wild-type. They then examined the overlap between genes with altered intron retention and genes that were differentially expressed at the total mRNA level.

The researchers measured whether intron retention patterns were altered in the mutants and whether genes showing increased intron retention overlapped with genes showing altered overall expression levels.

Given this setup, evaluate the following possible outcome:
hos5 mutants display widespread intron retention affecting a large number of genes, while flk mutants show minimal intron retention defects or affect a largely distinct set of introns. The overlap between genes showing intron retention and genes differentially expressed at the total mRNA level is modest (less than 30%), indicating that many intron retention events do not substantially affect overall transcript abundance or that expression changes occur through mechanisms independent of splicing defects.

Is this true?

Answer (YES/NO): NO